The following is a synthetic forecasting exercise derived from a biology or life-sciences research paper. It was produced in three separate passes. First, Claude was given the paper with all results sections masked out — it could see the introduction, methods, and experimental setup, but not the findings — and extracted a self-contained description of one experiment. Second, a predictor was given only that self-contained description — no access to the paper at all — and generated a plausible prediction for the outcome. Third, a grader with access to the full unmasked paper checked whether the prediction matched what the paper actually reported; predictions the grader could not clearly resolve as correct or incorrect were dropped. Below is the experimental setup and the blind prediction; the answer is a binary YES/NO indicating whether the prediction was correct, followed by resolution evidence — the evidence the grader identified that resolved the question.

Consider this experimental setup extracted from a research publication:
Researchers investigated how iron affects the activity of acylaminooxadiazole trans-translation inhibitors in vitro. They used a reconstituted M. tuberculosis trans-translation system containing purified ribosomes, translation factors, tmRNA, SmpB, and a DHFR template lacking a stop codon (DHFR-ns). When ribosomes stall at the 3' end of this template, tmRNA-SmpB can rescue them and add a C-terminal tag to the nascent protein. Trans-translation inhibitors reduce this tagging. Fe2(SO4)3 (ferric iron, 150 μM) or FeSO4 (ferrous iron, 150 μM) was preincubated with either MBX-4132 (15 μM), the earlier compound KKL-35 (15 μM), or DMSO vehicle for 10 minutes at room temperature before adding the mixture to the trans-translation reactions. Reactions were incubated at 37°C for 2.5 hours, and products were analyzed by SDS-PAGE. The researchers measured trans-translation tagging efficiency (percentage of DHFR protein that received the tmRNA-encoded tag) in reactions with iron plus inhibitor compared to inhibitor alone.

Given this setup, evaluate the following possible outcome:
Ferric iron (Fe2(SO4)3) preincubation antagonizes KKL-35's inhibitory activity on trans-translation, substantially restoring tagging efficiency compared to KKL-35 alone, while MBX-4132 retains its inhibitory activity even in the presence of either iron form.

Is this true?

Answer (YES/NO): NO